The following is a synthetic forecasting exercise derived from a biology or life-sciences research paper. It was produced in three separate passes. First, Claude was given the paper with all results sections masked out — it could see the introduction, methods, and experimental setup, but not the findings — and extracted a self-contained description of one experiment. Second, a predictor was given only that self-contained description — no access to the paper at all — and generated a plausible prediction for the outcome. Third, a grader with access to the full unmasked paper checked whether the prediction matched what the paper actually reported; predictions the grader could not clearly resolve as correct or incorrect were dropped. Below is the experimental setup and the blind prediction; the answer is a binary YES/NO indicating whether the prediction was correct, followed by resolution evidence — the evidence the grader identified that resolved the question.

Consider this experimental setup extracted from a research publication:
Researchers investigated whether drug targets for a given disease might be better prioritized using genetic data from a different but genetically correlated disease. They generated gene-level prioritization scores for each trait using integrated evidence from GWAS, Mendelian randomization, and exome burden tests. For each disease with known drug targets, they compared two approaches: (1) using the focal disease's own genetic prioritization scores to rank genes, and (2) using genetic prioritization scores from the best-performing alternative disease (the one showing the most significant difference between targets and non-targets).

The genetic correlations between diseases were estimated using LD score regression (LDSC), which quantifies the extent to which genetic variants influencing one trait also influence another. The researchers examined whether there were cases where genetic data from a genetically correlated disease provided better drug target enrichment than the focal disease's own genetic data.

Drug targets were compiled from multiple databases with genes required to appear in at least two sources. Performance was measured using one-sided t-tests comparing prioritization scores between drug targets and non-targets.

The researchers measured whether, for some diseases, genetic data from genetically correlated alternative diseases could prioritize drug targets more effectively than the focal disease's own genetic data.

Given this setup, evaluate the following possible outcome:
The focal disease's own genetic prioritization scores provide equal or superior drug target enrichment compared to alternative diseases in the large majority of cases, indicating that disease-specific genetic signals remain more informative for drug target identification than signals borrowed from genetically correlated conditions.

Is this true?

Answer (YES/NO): NO